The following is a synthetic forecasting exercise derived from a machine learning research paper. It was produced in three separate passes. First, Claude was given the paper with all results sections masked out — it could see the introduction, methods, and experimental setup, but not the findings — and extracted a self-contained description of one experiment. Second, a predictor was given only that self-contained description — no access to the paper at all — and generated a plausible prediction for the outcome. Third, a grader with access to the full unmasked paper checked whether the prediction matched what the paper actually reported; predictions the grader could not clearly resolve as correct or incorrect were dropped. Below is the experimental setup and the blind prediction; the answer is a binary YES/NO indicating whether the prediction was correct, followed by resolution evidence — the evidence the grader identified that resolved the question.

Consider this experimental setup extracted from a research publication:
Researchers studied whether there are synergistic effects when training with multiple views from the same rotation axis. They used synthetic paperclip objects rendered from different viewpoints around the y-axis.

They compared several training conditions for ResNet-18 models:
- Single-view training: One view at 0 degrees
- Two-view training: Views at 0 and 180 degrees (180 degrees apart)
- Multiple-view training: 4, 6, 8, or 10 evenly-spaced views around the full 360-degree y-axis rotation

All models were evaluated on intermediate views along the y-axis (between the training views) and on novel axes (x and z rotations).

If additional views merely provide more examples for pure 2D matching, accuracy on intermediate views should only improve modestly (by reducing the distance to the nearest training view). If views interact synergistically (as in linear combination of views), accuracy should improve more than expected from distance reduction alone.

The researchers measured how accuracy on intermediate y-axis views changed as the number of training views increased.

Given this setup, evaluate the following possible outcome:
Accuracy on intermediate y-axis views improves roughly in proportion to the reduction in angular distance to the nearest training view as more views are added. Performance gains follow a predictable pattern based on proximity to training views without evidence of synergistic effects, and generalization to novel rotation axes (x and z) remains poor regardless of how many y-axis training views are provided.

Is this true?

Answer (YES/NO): NO